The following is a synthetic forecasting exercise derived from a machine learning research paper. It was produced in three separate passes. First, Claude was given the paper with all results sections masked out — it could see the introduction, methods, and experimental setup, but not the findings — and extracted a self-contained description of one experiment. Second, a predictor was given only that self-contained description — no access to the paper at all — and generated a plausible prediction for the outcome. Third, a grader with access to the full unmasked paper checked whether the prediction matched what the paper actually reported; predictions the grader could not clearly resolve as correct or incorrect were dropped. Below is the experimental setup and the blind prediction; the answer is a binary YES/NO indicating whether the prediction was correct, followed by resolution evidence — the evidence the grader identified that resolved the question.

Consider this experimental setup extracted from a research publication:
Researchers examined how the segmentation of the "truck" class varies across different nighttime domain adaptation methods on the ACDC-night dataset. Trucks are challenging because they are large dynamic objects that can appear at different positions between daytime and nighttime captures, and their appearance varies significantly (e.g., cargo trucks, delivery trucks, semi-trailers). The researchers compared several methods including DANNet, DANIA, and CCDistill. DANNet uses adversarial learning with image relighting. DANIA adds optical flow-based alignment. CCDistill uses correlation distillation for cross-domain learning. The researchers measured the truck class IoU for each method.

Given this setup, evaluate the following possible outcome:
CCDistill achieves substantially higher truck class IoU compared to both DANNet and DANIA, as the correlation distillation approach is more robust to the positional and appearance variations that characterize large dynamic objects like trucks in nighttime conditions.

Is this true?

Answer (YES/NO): YES